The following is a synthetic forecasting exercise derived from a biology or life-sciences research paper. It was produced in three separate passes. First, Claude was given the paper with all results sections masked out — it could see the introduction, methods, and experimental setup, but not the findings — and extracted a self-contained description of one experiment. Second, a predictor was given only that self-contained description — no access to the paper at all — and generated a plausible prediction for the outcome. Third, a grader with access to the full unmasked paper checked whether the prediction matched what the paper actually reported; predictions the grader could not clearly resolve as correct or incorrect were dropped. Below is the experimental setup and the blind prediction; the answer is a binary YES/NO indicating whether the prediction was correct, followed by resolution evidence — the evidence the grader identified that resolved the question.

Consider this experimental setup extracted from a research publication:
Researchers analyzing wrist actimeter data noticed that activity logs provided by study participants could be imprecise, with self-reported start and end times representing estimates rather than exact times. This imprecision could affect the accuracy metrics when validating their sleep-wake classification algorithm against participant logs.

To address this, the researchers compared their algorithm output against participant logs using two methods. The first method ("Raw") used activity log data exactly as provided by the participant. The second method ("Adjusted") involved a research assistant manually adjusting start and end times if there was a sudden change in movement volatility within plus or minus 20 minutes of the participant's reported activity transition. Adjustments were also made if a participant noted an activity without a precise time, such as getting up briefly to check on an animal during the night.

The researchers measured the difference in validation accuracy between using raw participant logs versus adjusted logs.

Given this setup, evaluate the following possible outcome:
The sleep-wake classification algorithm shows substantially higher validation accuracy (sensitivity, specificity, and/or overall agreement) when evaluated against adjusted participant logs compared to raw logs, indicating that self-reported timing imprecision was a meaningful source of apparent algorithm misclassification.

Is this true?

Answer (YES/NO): NO